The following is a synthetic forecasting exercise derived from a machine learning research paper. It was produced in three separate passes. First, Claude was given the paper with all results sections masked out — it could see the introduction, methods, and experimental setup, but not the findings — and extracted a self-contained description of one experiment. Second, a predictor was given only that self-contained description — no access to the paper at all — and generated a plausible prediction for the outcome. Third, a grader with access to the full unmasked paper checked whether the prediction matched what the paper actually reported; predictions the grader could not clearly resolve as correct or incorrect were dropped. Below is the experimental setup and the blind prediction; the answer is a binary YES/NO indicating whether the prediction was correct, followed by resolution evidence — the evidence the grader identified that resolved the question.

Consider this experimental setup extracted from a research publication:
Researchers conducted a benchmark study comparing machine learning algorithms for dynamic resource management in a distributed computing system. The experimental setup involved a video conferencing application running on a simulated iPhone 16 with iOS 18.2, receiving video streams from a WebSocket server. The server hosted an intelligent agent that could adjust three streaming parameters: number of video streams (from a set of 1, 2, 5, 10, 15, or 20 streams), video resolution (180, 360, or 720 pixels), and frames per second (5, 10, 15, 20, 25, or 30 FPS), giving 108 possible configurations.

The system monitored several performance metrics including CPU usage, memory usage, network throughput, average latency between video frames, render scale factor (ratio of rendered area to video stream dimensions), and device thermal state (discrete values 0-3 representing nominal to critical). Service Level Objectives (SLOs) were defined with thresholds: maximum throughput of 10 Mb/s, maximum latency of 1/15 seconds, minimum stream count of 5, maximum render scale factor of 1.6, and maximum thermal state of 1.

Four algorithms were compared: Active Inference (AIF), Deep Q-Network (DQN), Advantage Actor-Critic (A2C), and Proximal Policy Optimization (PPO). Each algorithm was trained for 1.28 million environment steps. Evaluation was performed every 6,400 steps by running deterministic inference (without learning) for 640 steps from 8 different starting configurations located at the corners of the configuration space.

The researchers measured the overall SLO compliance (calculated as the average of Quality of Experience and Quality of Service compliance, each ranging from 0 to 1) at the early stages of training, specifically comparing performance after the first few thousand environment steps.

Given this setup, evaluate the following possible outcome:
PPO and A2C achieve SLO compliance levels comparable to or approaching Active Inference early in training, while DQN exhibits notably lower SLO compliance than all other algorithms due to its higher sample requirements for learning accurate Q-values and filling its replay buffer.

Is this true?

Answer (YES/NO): NO